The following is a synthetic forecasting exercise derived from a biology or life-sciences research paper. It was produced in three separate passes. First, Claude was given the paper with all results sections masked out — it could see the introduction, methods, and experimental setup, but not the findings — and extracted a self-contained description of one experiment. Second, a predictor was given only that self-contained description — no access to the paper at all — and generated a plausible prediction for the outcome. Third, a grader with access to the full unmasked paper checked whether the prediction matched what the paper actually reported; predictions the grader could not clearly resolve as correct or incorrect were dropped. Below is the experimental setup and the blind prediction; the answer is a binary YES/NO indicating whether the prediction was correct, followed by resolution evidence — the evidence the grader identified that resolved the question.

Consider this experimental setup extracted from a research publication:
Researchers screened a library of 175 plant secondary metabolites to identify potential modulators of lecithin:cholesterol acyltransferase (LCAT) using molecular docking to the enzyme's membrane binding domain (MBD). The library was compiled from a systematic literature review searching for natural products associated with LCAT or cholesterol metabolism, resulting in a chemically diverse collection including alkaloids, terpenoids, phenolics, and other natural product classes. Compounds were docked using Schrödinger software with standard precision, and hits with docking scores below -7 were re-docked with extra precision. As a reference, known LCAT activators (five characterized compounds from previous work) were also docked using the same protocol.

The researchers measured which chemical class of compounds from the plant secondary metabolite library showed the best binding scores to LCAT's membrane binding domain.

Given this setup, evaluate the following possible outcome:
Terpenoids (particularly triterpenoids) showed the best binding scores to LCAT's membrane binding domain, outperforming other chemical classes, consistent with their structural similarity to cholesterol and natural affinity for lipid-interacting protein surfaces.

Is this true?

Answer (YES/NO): NO